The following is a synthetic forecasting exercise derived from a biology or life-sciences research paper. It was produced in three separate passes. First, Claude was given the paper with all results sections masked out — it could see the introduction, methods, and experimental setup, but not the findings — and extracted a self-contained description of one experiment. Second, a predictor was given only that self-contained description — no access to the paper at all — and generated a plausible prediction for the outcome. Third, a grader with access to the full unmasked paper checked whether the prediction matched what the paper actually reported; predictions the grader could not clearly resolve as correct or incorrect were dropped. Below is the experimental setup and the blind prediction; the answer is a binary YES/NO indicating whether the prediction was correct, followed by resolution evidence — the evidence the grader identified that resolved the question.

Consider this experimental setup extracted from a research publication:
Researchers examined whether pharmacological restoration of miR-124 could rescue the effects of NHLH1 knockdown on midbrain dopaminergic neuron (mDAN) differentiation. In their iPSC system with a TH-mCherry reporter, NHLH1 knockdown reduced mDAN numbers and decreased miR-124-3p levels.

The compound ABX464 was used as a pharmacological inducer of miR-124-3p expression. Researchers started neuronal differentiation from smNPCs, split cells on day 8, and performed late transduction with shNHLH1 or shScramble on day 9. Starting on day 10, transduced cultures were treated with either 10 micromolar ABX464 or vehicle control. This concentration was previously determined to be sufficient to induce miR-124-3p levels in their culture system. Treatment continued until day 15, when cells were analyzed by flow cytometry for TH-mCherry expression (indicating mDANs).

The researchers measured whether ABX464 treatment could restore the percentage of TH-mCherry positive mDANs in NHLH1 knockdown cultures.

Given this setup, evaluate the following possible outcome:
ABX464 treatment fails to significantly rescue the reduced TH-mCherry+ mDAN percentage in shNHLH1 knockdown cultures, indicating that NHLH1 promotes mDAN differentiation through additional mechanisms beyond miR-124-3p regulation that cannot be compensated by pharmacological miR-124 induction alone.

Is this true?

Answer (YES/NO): YES